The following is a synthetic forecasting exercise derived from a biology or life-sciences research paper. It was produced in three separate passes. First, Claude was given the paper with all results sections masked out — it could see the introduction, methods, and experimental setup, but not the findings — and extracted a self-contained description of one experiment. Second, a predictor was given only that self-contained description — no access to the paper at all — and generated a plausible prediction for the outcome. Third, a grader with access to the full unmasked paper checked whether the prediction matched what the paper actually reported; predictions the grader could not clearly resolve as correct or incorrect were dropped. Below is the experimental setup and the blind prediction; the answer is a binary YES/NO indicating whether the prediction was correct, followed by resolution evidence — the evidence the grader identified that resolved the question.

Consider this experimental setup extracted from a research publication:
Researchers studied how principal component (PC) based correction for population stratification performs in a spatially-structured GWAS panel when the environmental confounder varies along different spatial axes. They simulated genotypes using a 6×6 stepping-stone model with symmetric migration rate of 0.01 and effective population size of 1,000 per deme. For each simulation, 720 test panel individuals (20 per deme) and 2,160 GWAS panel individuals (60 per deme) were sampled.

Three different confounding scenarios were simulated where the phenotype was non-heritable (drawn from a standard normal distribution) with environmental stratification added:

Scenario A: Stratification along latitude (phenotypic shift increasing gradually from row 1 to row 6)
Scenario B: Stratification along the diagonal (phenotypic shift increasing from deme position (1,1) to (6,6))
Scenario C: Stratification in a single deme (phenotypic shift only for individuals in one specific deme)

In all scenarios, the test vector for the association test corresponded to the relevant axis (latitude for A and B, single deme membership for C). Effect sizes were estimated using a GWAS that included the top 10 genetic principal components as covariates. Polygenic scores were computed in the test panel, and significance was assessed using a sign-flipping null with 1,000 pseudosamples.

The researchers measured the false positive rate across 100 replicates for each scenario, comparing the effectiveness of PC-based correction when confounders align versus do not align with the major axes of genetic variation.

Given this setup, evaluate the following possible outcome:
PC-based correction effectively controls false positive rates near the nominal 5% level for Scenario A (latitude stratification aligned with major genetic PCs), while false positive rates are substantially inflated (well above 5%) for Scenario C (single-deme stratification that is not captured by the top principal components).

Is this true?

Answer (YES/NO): YES